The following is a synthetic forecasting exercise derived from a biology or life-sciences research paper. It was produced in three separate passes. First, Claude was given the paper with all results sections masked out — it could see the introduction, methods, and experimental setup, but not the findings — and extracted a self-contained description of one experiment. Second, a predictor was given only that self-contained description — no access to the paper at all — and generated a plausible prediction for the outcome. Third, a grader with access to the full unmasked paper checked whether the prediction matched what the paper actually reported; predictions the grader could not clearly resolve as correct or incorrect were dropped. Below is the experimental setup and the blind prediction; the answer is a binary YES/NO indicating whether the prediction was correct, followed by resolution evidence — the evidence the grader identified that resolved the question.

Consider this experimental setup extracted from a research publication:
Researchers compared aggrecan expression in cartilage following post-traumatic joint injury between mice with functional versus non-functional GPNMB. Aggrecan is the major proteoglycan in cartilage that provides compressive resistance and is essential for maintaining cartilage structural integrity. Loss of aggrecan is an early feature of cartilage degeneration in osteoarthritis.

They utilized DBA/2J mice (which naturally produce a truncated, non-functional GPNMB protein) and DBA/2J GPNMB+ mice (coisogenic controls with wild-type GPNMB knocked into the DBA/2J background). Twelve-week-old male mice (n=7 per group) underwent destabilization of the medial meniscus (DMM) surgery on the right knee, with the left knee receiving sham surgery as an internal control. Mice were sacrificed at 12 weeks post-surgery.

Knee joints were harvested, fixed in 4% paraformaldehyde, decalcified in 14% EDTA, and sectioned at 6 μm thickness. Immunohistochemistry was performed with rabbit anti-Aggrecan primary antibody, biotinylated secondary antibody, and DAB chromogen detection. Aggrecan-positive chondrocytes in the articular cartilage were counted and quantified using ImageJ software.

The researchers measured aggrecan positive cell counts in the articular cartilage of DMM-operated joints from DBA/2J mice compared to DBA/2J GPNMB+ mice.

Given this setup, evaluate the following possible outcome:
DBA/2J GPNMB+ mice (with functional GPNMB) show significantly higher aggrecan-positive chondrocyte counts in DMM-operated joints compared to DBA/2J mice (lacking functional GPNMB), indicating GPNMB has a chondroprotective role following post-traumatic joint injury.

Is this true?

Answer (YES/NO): YES